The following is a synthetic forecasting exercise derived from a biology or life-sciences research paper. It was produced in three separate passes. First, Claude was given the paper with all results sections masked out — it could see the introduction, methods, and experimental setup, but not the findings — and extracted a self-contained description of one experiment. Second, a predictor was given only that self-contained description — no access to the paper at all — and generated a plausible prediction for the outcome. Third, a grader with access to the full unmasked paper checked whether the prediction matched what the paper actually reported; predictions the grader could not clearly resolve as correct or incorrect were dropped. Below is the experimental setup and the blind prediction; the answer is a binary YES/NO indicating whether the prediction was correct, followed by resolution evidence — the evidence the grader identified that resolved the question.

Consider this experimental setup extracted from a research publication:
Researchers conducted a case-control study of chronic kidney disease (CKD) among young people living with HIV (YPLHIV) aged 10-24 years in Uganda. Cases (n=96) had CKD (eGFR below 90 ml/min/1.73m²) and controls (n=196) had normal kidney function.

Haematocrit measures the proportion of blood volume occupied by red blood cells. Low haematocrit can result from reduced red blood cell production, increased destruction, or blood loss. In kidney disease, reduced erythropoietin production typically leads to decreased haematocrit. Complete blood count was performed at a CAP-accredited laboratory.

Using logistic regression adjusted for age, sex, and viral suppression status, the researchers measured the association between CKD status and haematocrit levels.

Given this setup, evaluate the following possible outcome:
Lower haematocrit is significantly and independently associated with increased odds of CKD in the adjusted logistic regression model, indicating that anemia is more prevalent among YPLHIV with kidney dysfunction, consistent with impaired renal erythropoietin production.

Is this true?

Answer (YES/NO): NO